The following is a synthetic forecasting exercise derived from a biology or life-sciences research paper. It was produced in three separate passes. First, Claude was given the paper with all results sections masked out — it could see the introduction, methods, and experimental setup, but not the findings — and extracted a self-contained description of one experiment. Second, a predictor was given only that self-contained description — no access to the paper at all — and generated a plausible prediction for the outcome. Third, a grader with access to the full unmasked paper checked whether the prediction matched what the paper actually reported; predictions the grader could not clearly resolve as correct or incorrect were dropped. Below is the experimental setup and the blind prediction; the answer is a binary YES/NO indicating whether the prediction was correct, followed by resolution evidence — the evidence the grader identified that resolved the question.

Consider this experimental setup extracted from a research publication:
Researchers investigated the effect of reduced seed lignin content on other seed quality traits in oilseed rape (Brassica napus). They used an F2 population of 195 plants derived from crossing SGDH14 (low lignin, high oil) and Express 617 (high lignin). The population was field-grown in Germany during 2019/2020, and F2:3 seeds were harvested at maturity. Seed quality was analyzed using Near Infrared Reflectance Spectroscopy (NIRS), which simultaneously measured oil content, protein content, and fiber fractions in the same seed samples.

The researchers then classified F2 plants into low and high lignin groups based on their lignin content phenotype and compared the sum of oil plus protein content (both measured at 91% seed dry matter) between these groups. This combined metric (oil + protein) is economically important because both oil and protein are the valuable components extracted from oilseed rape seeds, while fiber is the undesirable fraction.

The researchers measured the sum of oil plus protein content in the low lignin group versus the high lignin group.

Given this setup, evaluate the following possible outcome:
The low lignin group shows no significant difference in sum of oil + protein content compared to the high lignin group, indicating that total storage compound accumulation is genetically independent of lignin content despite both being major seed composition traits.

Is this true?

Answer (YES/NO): NO